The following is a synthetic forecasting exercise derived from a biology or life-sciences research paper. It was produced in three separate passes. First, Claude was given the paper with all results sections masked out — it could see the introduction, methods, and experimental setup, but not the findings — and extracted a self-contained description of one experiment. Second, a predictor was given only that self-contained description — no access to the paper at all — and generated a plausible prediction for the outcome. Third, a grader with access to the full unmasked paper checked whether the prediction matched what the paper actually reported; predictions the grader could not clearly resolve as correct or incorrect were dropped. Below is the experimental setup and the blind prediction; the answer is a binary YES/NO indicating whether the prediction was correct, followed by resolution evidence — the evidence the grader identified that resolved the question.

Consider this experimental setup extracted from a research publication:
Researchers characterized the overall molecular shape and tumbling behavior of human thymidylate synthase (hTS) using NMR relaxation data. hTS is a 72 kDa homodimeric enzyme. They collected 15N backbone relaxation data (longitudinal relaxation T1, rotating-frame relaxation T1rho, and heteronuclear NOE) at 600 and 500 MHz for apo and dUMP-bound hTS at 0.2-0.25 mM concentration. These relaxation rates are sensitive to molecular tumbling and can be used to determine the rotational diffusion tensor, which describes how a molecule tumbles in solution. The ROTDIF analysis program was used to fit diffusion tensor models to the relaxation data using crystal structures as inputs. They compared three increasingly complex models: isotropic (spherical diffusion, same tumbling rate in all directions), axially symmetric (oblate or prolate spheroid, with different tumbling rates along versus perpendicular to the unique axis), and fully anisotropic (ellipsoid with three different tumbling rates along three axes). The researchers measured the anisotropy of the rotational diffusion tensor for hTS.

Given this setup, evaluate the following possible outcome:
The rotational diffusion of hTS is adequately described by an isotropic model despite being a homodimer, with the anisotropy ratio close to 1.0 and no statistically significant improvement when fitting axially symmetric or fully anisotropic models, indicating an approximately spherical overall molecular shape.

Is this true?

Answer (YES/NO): YES